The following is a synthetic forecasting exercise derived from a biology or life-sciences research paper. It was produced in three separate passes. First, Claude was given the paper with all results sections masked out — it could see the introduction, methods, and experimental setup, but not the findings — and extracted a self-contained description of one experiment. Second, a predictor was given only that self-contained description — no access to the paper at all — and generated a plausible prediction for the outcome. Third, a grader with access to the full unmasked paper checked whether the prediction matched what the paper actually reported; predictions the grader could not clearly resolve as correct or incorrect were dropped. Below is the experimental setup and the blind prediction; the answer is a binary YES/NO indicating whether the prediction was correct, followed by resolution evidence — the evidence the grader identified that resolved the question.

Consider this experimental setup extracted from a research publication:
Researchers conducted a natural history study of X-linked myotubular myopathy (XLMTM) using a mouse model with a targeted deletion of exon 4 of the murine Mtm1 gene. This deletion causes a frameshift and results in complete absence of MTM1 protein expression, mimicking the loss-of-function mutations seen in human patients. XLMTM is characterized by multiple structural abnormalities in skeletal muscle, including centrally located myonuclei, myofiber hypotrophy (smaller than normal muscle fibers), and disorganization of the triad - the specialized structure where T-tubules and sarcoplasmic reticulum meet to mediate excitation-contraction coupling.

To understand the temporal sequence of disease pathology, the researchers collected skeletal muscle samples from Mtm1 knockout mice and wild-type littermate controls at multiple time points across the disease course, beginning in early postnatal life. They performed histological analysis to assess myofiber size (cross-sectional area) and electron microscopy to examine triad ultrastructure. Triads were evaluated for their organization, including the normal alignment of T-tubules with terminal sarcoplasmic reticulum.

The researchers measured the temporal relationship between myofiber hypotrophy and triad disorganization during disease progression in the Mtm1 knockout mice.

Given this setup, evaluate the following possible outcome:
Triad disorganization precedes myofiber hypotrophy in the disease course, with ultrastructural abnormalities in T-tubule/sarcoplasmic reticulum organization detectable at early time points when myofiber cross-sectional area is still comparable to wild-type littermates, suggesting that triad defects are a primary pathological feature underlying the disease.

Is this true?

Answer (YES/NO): NO